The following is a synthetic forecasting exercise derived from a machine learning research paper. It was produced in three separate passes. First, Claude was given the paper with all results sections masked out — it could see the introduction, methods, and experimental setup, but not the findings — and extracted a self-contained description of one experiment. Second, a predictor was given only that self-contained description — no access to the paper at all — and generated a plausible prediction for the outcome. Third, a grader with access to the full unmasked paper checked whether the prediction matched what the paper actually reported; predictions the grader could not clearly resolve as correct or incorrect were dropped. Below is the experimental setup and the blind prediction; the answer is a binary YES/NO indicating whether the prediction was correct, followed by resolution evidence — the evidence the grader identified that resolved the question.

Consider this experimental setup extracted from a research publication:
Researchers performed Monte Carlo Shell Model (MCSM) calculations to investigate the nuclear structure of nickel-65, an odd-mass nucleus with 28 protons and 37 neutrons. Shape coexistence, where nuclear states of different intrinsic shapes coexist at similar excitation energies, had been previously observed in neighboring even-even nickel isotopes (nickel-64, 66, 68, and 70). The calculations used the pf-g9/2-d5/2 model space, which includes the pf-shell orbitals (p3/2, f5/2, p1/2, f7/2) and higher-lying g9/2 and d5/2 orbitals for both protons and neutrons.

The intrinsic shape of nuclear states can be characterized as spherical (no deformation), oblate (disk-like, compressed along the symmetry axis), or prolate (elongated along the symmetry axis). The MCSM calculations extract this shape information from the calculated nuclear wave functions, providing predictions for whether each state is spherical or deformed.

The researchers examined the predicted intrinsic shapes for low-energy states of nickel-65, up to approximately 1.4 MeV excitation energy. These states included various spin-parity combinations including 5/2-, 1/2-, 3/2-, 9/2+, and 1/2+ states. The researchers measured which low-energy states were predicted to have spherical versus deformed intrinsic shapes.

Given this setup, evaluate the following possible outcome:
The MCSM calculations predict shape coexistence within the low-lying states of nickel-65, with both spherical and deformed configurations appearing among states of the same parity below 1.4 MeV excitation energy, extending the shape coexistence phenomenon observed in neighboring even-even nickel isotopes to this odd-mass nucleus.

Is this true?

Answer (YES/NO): YES